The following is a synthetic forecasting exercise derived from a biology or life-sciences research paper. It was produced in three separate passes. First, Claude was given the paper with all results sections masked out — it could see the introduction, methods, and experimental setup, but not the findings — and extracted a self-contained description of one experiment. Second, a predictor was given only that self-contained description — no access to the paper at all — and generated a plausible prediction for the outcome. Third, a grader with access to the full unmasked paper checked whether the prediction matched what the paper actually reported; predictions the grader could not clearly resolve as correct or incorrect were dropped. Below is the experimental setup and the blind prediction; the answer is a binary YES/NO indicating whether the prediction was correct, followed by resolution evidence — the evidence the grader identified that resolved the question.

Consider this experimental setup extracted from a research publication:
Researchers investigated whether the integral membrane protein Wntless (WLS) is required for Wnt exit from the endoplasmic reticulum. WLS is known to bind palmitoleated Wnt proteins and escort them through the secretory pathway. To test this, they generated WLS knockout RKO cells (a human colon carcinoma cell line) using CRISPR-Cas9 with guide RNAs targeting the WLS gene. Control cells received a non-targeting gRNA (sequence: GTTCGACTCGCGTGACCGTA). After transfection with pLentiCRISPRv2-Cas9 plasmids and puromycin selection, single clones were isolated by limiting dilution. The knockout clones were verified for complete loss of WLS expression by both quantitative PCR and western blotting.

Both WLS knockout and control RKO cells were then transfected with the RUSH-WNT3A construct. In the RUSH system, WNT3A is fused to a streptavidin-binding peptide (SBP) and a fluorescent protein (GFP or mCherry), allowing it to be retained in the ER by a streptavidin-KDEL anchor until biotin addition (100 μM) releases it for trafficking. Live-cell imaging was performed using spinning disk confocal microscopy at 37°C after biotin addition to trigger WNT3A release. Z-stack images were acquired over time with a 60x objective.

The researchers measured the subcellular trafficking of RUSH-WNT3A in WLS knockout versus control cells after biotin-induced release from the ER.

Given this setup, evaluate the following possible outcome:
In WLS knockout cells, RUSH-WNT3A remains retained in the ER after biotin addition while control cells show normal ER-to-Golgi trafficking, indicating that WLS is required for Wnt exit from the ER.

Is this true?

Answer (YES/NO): YES